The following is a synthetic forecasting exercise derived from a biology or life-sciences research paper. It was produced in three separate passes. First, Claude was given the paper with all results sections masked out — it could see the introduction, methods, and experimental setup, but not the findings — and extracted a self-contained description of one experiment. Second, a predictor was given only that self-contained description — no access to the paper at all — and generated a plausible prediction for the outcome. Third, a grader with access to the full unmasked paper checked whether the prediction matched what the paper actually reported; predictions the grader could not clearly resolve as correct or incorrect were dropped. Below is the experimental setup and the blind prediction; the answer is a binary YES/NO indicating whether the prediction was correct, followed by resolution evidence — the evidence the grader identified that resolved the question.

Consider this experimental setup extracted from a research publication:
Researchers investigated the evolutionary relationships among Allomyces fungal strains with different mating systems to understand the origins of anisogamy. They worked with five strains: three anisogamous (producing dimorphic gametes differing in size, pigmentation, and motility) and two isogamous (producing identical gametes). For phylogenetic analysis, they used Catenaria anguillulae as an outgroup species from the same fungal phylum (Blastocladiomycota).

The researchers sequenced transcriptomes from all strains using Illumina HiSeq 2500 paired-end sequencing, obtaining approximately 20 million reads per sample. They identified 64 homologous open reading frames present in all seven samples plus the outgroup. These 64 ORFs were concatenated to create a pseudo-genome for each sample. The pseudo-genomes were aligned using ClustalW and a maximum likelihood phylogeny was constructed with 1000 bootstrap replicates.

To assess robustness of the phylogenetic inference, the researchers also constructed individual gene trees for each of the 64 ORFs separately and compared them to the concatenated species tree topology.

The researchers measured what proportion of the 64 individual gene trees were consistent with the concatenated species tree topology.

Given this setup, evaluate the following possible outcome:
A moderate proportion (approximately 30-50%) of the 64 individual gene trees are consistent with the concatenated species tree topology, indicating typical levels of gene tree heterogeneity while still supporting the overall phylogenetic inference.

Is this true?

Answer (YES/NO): NO